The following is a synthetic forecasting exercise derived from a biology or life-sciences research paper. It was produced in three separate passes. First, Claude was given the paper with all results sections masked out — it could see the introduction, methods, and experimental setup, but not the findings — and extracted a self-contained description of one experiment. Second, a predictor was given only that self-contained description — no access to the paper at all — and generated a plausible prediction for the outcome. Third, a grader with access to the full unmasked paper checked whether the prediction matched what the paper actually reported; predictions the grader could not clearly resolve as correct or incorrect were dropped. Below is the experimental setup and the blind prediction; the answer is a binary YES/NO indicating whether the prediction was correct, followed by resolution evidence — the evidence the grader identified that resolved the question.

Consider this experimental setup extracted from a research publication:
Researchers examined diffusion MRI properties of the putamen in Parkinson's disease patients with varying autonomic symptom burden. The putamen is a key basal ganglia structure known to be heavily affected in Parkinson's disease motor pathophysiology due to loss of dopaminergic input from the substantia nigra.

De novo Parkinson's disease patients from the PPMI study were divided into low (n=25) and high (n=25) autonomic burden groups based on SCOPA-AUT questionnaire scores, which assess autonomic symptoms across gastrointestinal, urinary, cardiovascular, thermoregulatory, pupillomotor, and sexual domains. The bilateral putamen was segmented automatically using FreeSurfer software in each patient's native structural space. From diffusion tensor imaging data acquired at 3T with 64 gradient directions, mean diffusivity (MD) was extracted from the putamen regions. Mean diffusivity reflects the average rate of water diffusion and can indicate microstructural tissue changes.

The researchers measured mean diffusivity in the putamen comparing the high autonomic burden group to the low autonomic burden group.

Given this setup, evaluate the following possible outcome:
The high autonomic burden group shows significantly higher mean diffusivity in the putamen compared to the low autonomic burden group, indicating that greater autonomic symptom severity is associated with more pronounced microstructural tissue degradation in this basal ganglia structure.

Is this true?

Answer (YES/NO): NO